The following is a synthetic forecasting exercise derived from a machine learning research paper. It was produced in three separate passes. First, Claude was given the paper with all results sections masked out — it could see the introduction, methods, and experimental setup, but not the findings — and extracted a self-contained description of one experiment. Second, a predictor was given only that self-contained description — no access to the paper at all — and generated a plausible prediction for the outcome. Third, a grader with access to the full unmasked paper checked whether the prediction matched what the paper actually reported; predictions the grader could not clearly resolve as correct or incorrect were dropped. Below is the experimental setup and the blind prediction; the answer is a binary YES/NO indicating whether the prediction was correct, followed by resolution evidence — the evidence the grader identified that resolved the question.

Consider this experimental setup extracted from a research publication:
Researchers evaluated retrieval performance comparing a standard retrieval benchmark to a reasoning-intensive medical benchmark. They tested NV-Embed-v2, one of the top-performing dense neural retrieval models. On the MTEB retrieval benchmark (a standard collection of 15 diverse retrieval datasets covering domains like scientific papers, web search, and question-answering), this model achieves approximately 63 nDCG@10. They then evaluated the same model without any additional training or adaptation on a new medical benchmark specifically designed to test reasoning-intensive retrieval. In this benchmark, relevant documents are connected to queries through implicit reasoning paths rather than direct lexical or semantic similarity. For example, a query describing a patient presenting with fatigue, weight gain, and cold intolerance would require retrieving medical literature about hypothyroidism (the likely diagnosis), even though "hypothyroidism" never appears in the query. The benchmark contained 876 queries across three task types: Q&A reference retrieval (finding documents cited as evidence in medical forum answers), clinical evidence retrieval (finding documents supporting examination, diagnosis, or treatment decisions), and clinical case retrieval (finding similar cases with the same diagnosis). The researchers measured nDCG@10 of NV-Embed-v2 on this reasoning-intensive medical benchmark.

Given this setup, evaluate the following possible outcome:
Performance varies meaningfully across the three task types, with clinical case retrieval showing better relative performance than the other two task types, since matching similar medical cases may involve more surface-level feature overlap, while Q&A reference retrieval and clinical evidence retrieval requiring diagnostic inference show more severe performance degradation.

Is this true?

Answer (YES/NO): YES